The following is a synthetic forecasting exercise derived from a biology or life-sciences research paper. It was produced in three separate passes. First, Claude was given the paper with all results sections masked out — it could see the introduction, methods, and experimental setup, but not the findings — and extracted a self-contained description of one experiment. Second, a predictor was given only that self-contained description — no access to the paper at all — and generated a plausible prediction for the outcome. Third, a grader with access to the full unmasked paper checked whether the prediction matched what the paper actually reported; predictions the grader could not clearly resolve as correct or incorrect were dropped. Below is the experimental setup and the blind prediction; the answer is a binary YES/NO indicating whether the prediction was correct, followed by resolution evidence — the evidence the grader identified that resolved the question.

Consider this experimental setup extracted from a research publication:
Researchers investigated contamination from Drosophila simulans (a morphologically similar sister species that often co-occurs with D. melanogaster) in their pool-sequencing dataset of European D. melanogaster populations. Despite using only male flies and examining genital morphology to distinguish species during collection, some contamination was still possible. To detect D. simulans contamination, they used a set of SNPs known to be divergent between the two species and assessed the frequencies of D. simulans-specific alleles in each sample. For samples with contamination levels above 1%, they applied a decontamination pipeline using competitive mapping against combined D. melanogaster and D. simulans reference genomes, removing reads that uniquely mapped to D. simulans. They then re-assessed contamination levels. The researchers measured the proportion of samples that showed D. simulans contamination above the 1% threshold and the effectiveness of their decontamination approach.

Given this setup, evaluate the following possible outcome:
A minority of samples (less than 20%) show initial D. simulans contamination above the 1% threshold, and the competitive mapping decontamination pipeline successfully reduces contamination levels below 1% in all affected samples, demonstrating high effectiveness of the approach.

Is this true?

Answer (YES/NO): YES